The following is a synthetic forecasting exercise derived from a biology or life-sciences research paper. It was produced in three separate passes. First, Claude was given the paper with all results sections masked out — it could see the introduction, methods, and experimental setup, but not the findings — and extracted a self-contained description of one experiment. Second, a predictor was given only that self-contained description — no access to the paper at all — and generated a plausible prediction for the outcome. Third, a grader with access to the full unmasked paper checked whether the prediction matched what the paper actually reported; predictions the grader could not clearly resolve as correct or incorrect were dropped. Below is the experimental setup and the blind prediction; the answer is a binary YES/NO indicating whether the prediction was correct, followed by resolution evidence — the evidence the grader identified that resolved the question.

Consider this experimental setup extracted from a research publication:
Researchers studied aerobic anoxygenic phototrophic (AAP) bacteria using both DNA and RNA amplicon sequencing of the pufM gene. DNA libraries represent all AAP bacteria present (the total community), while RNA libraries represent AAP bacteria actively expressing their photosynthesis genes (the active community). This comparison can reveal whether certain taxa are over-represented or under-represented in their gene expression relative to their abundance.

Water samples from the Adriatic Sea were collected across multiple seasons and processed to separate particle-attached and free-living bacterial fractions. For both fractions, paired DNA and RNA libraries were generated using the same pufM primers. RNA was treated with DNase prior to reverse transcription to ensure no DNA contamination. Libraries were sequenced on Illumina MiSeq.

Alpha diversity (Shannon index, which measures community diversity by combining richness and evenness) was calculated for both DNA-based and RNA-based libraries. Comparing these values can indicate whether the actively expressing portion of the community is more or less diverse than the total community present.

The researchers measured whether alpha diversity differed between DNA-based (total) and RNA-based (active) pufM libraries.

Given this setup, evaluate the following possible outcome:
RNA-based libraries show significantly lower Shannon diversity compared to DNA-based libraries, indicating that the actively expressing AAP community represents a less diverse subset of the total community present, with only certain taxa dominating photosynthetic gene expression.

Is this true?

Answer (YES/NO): YES